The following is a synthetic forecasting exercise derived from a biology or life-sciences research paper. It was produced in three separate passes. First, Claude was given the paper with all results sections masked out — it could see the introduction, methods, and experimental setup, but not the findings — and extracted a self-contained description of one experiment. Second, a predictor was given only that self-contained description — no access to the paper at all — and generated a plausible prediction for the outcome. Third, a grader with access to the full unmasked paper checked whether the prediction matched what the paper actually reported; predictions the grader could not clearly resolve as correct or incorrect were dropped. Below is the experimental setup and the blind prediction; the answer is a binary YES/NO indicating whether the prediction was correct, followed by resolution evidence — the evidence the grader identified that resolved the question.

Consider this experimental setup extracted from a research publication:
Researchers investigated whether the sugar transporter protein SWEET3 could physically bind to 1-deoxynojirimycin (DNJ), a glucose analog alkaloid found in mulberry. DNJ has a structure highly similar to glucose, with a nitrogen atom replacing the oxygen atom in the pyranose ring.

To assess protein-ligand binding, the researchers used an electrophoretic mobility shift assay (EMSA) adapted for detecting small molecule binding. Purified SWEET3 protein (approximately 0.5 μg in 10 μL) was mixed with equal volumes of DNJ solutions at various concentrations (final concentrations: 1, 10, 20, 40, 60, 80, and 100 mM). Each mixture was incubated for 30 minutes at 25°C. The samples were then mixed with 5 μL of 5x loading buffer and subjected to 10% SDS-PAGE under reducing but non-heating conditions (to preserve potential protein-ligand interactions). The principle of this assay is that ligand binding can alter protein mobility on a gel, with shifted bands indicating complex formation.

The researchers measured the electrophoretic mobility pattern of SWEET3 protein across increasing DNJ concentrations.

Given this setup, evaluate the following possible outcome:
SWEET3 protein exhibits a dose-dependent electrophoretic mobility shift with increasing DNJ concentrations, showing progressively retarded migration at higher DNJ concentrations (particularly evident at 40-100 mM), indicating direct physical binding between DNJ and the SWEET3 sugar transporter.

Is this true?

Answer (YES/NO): YES